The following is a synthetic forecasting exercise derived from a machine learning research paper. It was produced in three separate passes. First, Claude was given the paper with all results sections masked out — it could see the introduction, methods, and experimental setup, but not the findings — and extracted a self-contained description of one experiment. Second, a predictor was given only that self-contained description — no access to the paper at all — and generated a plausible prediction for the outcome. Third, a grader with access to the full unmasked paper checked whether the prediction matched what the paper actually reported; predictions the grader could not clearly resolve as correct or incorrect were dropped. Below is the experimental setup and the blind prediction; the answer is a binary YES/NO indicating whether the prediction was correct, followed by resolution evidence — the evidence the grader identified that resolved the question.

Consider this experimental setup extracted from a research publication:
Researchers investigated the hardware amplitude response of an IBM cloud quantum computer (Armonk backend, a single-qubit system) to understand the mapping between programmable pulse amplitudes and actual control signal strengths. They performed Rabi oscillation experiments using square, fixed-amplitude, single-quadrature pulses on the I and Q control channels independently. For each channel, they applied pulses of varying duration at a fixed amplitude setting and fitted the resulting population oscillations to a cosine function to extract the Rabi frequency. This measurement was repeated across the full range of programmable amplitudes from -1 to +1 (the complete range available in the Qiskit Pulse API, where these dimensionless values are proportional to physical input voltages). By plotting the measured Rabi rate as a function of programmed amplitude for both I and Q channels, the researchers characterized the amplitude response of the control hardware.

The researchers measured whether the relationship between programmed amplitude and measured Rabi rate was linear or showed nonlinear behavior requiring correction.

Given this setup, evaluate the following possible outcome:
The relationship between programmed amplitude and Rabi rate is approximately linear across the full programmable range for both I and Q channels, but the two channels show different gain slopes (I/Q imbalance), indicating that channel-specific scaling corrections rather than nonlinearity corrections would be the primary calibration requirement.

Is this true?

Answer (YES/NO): NO